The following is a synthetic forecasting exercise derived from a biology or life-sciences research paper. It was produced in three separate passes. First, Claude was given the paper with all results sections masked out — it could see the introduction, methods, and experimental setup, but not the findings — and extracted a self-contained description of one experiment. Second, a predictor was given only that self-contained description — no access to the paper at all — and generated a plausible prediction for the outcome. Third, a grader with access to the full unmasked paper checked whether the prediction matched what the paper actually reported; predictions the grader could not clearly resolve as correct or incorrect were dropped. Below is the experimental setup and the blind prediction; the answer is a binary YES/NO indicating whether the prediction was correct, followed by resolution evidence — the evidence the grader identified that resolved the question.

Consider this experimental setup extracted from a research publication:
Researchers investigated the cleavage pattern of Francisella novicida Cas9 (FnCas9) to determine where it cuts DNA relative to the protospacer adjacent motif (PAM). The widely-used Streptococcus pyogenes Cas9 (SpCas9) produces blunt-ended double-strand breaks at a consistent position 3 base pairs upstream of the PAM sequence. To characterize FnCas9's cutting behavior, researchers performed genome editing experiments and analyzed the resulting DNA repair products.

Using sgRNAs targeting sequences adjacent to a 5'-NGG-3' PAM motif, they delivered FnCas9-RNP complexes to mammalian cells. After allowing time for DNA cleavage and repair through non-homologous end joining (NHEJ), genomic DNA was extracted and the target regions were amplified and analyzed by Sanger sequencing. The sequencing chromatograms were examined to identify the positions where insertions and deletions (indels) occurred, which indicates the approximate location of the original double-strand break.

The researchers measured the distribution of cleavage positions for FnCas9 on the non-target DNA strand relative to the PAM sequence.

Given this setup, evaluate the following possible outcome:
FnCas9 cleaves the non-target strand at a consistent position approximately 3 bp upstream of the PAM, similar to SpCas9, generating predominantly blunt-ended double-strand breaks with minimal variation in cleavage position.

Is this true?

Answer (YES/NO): NO